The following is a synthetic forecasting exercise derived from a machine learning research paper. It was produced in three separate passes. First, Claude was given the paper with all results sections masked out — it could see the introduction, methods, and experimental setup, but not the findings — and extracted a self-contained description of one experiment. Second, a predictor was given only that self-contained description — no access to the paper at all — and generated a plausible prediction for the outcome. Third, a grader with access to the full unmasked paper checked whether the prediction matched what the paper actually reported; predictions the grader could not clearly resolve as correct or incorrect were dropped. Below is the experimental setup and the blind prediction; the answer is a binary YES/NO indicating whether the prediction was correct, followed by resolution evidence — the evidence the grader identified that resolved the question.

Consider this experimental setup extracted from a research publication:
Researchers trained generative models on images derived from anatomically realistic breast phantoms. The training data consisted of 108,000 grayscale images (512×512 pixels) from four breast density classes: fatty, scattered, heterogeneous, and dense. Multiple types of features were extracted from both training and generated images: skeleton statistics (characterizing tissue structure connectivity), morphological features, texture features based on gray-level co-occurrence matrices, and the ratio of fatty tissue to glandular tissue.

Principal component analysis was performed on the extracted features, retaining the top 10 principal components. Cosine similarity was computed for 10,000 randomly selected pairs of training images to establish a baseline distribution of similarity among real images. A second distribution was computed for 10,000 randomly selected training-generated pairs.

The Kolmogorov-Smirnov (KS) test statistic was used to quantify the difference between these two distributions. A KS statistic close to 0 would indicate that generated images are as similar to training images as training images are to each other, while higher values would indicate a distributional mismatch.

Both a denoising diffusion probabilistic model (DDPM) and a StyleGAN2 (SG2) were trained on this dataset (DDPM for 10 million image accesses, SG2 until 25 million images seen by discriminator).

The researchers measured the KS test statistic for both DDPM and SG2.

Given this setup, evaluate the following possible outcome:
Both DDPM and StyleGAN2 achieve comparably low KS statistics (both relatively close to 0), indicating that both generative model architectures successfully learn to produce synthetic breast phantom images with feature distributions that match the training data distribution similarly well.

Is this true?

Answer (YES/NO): NO